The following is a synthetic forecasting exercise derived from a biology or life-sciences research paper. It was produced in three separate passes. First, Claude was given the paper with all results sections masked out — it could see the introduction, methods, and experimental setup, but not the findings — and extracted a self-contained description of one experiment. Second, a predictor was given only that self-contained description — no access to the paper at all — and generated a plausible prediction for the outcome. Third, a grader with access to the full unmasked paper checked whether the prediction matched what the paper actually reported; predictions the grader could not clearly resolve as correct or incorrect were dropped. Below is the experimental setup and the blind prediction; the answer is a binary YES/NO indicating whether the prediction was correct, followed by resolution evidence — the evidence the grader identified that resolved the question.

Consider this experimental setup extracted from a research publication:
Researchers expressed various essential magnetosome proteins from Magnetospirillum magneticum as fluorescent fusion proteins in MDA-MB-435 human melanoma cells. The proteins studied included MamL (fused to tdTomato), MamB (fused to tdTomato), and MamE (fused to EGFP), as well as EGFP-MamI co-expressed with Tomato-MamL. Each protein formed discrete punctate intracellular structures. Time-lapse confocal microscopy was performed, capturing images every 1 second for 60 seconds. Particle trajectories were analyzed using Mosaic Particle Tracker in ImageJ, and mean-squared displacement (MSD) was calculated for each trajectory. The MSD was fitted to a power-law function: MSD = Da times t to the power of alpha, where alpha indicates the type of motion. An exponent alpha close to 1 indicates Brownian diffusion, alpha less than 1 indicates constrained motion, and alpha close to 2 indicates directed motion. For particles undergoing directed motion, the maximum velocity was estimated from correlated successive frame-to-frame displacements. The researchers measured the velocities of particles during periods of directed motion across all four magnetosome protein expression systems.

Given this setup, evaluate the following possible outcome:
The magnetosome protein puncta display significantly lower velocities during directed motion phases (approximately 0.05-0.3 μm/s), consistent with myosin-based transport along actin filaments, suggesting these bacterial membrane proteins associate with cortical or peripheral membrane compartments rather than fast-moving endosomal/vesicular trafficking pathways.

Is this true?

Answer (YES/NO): YES